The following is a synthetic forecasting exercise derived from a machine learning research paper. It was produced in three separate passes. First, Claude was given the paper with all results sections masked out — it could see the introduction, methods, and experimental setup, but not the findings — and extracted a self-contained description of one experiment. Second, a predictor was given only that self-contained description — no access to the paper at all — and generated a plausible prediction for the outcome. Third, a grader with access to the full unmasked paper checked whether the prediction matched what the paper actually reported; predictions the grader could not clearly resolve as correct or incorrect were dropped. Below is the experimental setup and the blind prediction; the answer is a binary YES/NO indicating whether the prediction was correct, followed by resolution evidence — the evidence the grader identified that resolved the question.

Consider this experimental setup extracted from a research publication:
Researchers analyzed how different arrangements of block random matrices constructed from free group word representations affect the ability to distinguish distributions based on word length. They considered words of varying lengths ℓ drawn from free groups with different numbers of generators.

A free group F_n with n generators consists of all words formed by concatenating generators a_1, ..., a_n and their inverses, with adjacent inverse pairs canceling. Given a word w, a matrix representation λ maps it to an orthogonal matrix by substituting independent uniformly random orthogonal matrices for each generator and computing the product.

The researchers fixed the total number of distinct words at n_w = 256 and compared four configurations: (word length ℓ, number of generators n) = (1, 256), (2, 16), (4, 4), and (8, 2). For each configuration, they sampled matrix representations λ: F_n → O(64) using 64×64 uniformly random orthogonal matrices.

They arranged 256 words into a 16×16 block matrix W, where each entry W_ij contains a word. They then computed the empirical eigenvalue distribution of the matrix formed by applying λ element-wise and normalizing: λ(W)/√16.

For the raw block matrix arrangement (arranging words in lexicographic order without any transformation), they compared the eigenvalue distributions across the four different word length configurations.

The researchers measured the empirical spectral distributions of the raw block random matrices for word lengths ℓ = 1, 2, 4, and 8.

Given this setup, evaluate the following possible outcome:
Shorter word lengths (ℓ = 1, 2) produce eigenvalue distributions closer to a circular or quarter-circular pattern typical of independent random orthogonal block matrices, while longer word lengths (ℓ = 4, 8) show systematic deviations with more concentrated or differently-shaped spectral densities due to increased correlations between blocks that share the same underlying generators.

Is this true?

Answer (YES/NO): NO